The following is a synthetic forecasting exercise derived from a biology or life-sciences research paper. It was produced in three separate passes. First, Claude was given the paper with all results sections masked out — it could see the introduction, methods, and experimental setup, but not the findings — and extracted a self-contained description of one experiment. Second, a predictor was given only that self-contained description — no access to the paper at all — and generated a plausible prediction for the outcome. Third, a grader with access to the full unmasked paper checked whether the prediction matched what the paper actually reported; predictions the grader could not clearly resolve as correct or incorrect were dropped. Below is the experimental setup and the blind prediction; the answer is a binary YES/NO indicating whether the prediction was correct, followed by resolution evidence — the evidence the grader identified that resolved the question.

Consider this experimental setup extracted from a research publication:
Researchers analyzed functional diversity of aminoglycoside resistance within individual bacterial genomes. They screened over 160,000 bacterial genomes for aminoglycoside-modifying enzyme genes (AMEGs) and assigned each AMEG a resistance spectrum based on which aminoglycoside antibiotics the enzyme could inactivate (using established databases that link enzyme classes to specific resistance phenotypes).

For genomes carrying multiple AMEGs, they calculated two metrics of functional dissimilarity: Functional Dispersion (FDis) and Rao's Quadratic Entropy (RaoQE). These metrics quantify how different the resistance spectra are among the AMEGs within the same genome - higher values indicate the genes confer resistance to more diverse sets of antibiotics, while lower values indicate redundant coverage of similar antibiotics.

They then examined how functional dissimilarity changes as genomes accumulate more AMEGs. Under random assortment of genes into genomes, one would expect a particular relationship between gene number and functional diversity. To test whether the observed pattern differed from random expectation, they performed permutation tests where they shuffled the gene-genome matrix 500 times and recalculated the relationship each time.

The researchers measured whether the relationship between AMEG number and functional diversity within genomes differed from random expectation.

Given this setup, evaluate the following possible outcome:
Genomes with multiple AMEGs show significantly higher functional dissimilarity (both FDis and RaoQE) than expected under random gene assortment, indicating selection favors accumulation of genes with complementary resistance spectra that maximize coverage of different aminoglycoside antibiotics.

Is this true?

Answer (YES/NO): YES